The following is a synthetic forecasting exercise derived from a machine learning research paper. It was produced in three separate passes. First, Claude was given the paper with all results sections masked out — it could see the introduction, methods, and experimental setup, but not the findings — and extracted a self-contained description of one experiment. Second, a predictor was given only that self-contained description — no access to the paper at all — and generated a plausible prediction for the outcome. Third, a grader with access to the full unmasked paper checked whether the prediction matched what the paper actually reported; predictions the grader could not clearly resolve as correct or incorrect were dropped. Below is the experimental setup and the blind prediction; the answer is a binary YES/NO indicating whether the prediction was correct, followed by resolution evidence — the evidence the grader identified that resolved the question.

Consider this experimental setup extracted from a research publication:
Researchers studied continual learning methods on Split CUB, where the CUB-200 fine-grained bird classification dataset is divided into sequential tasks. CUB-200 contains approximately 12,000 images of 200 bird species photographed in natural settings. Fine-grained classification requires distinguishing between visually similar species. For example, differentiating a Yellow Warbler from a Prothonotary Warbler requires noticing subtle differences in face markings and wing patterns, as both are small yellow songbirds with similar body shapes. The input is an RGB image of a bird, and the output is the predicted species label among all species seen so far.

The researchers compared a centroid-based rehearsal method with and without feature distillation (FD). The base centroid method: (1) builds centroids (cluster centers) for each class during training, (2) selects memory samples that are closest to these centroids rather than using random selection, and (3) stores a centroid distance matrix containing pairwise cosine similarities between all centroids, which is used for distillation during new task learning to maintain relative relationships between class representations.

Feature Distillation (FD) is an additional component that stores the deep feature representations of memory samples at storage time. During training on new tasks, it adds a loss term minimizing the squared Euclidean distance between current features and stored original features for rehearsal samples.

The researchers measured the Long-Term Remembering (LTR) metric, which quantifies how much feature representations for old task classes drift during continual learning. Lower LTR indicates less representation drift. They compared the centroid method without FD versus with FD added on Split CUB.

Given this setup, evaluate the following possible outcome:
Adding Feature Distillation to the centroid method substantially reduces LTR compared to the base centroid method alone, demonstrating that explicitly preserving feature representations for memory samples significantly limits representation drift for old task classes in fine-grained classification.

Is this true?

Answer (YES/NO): NO